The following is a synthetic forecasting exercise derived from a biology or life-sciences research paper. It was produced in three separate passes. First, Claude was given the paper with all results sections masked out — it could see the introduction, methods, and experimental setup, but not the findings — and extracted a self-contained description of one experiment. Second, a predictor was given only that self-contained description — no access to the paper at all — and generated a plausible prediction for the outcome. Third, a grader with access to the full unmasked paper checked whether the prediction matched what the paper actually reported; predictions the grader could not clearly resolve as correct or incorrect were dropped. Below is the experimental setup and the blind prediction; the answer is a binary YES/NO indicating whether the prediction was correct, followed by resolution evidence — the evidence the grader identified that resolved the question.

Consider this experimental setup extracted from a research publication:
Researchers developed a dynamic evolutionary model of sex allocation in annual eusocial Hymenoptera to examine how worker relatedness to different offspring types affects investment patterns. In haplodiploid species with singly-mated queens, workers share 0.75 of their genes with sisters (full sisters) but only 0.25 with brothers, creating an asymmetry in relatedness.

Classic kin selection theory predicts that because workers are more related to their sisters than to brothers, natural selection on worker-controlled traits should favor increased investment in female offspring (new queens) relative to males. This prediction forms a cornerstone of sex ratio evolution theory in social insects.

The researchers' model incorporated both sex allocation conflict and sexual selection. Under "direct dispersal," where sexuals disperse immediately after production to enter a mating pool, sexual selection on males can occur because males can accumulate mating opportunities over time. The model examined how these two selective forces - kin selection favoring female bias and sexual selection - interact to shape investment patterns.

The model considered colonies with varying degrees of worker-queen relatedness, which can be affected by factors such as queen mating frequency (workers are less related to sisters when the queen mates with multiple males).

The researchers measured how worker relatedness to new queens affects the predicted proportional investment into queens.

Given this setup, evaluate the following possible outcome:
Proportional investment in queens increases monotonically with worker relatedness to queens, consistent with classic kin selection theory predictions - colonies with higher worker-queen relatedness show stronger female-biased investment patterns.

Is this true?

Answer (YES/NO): NO